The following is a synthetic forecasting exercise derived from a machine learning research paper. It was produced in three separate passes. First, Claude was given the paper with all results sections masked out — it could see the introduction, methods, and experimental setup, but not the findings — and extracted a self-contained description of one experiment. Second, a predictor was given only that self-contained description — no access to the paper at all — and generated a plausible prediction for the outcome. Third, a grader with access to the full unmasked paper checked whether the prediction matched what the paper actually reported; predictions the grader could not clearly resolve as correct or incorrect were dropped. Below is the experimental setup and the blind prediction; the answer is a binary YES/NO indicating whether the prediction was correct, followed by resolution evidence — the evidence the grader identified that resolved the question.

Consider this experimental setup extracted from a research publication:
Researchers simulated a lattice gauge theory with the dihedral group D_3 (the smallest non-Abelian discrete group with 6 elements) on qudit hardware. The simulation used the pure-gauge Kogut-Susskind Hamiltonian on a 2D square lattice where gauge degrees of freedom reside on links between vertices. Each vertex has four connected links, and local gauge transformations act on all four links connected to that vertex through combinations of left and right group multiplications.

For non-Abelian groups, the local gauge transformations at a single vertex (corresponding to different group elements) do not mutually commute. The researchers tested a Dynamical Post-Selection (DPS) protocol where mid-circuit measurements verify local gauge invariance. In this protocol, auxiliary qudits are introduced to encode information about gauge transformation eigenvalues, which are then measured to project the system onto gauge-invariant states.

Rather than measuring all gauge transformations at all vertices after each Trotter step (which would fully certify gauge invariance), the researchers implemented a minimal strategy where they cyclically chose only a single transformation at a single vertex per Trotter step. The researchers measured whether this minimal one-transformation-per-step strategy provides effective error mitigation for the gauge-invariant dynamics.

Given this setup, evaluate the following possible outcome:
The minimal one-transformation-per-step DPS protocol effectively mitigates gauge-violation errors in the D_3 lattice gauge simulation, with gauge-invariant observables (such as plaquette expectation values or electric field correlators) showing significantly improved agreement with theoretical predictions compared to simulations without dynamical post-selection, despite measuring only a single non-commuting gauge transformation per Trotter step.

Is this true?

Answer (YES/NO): YES